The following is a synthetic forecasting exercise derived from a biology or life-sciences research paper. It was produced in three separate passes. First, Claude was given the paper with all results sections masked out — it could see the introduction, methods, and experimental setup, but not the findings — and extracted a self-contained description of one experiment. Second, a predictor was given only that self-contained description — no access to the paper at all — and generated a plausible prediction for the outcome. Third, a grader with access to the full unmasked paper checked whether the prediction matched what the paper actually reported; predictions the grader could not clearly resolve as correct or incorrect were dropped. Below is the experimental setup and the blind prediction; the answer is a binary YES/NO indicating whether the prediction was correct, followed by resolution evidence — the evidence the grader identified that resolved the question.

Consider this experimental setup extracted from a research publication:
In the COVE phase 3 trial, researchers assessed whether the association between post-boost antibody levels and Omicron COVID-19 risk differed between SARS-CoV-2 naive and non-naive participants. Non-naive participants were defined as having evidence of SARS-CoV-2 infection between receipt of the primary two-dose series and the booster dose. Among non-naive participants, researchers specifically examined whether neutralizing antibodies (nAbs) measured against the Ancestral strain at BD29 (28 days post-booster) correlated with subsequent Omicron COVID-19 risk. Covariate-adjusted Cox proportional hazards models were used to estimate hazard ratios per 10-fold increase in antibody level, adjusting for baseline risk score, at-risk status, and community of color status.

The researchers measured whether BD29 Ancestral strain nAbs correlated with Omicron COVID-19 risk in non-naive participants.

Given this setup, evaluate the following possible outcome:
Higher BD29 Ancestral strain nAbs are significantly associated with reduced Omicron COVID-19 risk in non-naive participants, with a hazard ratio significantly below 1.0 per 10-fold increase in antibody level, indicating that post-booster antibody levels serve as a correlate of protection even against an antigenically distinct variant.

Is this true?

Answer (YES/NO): NO